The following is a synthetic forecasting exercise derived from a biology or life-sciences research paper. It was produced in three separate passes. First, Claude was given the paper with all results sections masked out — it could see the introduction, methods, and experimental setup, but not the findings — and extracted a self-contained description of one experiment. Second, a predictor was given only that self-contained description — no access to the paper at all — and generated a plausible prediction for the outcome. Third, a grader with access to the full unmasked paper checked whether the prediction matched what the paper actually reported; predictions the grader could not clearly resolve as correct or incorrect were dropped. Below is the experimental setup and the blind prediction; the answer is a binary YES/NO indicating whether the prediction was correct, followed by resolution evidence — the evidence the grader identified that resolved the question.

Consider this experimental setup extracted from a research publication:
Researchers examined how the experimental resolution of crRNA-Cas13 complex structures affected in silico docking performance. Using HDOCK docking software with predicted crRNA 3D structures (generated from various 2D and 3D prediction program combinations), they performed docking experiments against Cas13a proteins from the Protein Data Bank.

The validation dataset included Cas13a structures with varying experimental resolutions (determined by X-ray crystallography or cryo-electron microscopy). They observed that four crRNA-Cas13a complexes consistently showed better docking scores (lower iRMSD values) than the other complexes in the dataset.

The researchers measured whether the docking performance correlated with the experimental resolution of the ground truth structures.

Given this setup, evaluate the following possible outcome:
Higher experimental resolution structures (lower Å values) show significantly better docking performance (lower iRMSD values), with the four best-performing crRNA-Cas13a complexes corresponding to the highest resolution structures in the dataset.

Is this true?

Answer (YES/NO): YES